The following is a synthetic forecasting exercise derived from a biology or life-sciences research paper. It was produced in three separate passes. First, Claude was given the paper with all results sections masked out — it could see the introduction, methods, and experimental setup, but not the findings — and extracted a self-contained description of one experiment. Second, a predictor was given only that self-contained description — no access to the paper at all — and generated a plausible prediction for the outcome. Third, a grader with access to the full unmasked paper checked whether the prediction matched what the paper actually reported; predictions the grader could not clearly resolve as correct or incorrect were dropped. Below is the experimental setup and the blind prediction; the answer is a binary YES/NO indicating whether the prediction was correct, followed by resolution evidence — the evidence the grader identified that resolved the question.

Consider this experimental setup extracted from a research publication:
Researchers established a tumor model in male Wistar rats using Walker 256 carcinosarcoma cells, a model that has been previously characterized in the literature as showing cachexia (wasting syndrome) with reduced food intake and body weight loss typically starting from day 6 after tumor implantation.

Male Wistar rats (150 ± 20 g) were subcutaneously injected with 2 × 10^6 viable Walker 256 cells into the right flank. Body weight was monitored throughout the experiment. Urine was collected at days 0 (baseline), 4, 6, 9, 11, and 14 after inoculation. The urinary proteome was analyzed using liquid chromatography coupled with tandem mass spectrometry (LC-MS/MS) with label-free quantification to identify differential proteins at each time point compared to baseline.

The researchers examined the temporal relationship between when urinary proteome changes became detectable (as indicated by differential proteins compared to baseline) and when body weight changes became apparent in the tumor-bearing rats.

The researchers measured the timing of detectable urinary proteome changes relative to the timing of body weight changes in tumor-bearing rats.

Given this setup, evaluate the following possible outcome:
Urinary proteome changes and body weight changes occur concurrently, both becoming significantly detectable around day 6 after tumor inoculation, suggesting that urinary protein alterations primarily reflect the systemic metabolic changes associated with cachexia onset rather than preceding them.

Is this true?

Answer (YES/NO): NO